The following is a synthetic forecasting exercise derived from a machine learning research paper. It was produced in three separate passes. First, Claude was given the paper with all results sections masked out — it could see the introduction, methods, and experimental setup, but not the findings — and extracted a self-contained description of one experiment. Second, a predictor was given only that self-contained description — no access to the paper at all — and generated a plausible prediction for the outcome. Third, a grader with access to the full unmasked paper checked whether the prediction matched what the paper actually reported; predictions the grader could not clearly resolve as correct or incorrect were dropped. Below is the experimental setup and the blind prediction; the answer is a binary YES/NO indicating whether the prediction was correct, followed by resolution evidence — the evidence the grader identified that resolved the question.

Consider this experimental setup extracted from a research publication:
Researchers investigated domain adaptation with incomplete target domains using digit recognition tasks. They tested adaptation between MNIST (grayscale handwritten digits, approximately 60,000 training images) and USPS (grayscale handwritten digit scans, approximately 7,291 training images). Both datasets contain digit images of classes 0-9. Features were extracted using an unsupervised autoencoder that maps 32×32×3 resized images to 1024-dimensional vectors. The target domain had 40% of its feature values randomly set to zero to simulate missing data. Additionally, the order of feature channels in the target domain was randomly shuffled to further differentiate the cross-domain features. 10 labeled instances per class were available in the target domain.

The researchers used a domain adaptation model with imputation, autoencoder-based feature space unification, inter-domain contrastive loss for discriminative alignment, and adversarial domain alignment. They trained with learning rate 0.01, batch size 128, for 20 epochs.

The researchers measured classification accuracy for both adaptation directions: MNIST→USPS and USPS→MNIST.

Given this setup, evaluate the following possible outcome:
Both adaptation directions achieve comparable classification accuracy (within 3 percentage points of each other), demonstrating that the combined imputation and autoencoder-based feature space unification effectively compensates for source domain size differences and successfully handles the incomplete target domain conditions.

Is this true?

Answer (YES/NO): NO